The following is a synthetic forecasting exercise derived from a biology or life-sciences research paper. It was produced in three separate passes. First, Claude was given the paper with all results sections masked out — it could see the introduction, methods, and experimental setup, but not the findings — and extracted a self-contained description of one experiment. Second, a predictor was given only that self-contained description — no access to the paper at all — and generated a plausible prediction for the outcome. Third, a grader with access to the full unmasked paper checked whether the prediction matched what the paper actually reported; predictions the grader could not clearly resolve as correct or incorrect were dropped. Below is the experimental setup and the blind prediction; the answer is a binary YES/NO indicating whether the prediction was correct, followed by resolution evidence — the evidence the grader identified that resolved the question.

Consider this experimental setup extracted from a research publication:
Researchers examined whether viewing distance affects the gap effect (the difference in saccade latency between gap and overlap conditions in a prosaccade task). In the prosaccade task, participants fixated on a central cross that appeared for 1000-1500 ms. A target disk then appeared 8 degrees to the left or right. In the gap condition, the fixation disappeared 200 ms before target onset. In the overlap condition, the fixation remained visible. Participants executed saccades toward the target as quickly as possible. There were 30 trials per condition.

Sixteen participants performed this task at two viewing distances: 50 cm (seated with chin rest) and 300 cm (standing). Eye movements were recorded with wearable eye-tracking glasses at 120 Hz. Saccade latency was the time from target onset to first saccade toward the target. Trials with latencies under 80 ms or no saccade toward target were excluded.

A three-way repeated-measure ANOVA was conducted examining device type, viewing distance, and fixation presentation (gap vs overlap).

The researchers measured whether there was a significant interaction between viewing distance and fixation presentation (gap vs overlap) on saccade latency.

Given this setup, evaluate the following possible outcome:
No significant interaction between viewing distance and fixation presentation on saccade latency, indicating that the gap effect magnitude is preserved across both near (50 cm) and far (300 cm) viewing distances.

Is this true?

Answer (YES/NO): YES